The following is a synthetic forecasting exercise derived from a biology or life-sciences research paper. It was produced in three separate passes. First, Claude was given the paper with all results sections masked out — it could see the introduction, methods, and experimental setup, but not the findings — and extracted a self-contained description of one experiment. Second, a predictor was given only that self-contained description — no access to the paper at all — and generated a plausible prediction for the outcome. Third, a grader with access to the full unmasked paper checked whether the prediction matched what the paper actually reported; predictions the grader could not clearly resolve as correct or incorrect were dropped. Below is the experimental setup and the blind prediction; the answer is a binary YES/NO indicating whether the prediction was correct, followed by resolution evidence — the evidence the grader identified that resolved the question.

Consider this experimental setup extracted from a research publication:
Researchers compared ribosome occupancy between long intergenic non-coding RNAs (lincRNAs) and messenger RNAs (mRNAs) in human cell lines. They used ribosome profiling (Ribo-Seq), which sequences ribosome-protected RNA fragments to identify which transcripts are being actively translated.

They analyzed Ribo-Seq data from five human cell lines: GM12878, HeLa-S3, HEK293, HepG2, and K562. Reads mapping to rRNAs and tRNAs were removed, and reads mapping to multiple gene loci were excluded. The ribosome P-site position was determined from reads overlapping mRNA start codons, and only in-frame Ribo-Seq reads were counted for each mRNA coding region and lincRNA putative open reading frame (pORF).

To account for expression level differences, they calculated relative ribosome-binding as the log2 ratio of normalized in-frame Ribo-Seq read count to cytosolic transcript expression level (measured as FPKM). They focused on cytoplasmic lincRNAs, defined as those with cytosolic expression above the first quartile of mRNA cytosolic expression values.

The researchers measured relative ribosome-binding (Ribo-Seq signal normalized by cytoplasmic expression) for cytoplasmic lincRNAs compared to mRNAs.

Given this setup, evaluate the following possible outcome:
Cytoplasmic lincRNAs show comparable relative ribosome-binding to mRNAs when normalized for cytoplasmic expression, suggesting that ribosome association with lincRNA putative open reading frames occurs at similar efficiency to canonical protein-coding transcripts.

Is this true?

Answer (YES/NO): NO